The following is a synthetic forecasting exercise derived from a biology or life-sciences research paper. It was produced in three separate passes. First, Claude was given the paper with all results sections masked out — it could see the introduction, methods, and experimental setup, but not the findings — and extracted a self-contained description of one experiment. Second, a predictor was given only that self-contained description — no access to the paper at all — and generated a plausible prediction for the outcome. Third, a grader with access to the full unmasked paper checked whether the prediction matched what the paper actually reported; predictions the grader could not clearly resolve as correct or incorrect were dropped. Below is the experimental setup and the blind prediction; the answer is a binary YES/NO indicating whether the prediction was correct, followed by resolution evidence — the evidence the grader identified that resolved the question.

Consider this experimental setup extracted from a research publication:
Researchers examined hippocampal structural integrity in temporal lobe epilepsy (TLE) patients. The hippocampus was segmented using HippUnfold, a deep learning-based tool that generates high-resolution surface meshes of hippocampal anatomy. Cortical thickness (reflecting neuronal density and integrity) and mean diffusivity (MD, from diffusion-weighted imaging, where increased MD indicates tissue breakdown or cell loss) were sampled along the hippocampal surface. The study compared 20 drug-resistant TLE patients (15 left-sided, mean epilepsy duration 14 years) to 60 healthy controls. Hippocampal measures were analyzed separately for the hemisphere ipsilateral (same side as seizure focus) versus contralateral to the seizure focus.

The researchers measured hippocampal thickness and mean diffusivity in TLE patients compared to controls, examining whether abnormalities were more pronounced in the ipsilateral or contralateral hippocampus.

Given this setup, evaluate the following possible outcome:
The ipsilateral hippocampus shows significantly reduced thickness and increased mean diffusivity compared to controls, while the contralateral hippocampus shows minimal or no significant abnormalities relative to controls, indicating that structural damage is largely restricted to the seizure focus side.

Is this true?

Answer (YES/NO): YES